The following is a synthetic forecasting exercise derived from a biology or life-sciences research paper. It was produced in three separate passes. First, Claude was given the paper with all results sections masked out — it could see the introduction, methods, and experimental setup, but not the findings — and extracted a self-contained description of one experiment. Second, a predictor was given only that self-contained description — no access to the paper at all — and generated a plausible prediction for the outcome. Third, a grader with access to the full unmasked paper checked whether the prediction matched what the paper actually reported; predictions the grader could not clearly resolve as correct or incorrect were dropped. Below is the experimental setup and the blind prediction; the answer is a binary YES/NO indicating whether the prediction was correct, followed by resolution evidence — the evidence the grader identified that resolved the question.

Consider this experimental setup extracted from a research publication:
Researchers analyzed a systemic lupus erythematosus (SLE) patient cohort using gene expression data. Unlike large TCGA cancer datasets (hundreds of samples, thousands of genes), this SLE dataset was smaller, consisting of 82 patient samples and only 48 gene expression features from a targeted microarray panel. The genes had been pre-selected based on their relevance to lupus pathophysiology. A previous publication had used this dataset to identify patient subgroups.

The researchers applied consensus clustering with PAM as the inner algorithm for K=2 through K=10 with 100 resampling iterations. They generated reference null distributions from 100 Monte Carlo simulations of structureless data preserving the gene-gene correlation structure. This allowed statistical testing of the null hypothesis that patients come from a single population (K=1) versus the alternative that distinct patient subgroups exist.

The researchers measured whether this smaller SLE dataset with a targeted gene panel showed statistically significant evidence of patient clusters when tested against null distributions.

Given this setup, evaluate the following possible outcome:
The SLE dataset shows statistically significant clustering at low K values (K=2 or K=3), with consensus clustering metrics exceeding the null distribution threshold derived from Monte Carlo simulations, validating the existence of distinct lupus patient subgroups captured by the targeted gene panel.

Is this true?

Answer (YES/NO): NO